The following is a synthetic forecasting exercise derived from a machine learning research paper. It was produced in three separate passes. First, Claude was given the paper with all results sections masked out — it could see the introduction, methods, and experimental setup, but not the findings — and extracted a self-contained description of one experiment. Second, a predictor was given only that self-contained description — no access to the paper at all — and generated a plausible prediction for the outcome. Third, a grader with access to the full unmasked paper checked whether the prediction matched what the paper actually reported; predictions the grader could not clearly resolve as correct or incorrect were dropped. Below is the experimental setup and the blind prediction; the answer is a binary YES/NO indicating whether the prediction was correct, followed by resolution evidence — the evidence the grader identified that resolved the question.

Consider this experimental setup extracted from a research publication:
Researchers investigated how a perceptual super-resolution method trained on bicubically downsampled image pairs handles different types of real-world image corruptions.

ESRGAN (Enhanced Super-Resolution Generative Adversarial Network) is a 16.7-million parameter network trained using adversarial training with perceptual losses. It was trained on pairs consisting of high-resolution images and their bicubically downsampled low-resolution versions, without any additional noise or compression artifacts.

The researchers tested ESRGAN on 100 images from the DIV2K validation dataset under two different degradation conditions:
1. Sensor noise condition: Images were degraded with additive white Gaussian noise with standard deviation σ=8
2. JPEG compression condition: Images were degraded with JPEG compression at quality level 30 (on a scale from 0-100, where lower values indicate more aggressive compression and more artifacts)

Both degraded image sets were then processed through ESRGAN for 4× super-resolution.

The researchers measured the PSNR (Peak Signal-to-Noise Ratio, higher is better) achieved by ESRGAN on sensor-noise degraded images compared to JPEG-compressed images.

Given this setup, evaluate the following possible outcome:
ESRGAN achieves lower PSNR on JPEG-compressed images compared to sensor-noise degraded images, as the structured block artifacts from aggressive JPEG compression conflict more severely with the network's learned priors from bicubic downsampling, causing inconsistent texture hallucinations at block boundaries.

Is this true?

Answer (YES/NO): NO